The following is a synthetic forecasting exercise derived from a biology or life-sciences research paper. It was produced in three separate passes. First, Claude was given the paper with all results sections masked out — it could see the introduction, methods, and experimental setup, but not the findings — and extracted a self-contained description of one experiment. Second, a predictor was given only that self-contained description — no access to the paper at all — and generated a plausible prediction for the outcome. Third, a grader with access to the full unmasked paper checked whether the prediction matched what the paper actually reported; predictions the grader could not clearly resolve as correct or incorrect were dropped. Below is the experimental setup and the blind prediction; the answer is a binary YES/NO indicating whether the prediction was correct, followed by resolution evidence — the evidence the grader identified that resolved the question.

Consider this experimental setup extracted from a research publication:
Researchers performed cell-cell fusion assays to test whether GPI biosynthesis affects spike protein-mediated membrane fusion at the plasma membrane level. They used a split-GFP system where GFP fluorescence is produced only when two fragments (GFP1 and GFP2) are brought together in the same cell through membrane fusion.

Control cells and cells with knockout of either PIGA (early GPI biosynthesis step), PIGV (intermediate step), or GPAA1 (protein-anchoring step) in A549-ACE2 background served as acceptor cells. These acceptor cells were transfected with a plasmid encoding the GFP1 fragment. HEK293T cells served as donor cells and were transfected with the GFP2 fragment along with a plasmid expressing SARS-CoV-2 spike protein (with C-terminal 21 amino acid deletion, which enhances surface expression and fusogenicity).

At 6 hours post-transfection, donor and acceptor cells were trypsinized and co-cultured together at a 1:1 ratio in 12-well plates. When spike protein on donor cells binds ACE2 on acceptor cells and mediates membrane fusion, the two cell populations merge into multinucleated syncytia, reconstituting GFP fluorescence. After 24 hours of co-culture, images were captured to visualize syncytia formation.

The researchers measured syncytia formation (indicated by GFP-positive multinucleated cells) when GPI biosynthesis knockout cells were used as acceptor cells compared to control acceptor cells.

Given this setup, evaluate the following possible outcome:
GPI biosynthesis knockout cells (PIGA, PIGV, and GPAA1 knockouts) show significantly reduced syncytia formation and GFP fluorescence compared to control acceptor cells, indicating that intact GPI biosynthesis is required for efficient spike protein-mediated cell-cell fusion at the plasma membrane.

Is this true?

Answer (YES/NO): NO